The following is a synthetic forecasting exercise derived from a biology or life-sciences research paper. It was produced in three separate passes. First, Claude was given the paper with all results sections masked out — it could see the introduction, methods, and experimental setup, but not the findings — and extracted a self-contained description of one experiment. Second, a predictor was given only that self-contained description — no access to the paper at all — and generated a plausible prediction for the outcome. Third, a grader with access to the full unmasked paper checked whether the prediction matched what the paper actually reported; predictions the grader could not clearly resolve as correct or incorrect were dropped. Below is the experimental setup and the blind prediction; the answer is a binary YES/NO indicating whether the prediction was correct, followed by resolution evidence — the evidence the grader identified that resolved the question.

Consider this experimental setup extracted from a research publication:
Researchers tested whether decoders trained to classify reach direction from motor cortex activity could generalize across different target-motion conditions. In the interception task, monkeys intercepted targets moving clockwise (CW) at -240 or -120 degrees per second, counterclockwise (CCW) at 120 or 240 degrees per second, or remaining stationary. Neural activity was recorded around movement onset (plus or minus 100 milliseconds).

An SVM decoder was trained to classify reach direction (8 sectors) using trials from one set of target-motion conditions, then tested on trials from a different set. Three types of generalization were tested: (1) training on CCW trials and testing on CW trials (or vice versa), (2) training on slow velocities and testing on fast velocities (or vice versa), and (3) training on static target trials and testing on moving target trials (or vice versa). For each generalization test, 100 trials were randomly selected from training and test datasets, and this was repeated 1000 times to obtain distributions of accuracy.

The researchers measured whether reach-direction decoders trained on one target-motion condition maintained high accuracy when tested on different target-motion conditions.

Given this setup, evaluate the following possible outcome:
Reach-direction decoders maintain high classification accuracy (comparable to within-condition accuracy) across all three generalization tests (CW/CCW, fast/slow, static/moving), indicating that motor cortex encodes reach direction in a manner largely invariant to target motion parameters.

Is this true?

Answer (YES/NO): NO